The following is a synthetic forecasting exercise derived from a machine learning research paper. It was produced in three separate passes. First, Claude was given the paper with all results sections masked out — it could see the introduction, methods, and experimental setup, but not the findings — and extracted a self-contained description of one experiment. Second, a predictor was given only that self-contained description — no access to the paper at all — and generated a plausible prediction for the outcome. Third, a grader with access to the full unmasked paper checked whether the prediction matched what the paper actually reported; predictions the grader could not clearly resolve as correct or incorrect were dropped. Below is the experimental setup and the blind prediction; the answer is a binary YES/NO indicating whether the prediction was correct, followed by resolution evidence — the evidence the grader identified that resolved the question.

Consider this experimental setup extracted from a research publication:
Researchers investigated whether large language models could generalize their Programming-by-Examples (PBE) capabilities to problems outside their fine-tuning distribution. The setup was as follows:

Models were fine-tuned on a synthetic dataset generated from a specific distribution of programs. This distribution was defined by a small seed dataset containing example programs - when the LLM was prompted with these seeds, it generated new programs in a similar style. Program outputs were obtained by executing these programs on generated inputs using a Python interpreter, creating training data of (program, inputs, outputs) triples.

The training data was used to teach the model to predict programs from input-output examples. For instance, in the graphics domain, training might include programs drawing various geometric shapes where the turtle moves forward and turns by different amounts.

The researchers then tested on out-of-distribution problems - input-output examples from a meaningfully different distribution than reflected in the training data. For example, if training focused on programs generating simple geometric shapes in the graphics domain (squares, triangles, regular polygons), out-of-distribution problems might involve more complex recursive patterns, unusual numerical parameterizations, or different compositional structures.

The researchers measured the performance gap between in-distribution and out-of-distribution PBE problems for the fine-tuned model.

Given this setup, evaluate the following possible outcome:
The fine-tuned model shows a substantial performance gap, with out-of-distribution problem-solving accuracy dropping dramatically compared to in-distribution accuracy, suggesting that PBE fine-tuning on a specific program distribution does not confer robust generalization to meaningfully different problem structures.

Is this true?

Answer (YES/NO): NO